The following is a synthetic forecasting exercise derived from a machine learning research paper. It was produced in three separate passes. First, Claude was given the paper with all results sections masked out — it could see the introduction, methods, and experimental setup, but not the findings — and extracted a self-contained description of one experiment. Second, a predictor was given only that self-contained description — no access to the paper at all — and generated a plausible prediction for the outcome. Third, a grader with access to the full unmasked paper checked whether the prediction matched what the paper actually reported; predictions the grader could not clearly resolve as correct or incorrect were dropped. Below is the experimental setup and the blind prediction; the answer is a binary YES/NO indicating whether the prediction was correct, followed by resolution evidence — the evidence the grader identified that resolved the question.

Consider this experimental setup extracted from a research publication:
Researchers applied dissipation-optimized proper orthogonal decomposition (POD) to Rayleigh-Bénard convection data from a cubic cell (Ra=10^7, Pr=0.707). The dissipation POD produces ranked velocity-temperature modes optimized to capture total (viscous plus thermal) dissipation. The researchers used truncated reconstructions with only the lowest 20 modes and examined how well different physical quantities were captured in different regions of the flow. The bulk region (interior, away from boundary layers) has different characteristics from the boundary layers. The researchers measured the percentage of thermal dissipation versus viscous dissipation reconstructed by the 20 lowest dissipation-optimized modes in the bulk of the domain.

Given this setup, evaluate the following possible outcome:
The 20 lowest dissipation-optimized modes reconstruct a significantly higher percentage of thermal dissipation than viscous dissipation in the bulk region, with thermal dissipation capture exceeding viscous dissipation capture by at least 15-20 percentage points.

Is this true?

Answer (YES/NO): NO